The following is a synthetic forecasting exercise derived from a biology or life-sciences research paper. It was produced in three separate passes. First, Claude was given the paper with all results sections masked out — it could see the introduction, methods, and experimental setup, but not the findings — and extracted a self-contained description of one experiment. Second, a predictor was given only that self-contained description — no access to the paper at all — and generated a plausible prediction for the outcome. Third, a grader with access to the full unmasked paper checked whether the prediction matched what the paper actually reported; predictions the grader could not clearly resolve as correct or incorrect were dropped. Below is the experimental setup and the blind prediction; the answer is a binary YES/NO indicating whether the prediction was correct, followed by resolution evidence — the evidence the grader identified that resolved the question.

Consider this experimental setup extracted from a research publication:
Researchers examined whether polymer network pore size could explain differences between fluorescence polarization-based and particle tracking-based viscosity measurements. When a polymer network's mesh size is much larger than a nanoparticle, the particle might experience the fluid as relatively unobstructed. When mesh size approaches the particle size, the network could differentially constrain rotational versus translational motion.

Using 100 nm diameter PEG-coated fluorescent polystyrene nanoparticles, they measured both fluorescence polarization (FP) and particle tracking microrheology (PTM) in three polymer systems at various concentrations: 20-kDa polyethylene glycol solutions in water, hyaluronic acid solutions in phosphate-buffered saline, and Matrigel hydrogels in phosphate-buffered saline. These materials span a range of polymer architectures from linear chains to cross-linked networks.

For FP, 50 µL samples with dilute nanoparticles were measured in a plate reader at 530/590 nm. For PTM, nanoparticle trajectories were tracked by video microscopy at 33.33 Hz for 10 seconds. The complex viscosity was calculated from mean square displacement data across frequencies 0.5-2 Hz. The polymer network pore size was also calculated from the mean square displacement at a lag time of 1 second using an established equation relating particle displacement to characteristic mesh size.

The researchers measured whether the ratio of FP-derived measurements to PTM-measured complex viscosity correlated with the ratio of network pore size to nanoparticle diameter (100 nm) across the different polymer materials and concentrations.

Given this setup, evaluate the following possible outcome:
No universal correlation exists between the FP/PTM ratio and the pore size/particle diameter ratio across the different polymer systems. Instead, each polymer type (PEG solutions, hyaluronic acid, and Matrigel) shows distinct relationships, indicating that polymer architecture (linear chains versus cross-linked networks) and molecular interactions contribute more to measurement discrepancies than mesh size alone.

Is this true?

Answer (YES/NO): NO